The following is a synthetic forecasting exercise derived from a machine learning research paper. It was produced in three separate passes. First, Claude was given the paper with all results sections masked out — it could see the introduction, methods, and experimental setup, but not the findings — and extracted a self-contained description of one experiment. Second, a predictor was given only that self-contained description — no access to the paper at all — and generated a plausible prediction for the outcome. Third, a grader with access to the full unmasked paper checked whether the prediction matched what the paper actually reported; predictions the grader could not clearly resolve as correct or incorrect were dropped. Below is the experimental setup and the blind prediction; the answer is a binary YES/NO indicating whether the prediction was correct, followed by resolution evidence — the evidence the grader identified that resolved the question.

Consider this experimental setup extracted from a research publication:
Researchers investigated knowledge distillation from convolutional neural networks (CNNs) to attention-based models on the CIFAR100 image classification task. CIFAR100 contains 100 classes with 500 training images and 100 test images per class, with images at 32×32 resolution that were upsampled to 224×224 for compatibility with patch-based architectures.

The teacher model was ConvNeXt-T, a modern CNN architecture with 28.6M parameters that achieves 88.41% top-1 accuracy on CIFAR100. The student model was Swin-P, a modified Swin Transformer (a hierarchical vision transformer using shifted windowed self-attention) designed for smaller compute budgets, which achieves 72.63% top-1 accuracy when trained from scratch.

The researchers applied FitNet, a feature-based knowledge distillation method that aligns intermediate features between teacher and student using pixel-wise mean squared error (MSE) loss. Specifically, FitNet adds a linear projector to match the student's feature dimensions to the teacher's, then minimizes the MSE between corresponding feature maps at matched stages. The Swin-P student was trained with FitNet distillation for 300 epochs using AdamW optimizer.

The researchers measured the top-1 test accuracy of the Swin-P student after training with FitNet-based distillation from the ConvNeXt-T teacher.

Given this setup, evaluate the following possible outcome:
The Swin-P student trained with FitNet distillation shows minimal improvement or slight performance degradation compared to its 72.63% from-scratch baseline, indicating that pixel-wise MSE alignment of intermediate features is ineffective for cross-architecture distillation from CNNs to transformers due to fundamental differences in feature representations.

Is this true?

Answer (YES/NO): NO